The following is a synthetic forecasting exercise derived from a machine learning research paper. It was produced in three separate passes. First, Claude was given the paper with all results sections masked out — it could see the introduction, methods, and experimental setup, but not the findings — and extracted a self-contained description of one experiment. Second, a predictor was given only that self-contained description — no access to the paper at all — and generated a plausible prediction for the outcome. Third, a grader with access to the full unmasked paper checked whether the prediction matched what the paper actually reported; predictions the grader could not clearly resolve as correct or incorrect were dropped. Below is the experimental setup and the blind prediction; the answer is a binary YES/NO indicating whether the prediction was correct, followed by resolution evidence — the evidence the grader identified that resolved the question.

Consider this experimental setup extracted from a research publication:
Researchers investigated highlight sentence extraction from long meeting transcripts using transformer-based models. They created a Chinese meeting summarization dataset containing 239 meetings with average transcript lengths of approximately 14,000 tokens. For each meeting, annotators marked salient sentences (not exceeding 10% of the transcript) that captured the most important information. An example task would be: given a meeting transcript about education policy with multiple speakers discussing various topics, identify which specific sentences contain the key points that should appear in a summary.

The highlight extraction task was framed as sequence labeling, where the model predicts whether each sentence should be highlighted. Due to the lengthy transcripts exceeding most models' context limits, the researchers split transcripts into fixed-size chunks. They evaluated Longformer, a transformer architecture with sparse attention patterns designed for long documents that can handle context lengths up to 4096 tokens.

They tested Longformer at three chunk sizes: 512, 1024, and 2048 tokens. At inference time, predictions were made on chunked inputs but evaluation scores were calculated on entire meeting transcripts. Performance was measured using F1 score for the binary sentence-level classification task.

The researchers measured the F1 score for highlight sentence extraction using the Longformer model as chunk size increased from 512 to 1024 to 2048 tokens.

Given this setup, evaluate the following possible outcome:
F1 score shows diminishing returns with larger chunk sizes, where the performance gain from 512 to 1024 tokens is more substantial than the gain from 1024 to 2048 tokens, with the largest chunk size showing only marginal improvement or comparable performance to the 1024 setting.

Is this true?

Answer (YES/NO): NO